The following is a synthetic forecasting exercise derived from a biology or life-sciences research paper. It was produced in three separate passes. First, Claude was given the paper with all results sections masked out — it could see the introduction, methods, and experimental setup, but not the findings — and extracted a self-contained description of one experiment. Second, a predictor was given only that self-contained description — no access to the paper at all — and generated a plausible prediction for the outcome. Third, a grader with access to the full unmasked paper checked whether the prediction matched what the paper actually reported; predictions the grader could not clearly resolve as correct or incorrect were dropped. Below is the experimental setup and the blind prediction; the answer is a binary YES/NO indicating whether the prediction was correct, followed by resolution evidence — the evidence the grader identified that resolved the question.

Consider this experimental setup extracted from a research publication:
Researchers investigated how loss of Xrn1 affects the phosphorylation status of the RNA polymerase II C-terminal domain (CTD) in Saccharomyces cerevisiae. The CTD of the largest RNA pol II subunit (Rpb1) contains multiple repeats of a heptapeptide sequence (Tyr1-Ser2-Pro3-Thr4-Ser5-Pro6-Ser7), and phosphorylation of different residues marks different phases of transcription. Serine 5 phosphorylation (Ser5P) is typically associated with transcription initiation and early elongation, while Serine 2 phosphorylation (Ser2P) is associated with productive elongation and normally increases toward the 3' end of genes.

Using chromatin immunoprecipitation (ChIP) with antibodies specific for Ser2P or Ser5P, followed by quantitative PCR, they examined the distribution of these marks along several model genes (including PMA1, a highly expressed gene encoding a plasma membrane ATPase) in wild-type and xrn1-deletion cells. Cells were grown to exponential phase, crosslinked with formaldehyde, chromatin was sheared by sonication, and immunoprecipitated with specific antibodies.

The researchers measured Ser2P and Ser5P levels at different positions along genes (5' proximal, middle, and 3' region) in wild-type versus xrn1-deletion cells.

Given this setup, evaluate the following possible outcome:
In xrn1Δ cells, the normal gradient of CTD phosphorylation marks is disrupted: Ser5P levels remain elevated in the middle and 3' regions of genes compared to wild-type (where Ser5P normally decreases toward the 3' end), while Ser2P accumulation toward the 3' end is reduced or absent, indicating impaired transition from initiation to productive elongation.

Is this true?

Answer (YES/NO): NO